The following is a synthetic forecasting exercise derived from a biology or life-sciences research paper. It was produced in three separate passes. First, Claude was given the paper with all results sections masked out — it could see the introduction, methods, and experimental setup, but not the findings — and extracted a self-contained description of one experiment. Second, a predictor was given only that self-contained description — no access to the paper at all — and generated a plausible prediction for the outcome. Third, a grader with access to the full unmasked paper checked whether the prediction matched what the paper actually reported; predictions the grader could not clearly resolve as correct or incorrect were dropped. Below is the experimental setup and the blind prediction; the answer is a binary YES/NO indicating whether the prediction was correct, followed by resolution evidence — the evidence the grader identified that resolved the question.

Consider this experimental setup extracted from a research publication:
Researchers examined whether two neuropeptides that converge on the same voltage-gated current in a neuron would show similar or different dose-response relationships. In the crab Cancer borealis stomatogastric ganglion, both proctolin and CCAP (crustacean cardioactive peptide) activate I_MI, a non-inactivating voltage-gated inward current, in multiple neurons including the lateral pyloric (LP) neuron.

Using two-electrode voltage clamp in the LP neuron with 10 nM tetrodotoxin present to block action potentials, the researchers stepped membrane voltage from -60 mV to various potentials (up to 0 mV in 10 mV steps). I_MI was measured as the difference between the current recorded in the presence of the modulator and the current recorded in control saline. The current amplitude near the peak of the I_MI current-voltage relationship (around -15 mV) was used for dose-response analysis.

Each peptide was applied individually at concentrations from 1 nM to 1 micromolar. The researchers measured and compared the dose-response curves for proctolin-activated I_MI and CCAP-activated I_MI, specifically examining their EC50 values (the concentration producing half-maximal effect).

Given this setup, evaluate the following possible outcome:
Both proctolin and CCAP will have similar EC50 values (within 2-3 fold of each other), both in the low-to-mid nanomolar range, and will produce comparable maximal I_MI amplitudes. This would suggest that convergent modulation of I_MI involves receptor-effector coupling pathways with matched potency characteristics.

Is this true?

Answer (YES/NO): NO